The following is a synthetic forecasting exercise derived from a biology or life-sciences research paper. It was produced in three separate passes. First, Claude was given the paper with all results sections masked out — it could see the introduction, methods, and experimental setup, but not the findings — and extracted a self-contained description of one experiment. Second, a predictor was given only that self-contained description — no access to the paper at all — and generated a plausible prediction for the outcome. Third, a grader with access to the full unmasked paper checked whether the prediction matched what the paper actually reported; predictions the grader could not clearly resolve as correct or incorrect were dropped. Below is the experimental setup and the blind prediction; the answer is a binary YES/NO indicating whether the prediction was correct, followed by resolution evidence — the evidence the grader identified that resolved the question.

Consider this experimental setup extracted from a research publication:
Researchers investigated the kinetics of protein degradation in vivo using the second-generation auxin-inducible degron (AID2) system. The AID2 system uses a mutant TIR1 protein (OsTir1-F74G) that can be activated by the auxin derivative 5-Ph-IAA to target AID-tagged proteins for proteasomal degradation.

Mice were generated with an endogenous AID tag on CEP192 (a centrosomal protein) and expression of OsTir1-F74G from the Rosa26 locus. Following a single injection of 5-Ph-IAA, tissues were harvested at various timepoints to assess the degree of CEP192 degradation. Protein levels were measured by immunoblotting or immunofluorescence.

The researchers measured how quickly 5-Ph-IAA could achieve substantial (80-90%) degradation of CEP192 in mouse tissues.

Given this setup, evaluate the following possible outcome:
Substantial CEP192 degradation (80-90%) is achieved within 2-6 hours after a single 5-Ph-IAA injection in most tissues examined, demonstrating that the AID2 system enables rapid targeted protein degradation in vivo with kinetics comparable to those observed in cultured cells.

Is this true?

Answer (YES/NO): NO